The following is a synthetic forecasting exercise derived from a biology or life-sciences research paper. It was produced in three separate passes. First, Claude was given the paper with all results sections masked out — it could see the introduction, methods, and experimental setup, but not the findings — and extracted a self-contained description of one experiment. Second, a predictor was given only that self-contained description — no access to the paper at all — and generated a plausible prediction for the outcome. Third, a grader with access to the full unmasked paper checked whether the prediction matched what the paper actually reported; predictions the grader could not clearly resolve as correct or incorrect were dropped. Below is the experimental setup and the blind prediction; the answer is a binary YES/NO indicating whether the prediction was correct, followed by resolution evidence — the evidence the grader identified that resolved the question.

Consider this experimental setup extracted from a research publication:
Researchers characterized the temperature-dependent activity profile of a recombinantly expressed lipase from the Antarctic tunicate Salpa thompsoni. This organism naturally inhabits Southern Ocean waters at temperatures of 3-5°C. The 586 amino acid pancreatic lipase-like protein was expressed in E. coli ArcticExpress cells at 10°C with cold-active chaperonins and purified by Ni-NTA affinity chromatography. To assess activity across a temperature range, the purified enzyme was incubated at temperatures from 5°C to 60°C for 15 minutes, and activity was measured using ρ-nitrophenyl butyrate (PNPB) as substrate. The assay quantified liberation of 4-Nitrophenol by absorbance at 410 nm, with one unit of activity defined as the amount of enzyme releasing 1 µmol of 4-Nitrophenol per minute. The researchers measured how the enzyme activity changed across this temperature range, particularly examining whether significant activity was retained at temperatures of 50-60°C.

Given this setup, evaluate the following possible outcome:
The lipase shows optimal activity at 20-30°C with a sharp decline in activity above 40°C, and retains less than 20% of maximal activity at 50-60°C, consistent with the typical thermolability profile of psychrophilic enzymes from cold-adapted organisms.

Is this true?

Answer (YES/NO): NO